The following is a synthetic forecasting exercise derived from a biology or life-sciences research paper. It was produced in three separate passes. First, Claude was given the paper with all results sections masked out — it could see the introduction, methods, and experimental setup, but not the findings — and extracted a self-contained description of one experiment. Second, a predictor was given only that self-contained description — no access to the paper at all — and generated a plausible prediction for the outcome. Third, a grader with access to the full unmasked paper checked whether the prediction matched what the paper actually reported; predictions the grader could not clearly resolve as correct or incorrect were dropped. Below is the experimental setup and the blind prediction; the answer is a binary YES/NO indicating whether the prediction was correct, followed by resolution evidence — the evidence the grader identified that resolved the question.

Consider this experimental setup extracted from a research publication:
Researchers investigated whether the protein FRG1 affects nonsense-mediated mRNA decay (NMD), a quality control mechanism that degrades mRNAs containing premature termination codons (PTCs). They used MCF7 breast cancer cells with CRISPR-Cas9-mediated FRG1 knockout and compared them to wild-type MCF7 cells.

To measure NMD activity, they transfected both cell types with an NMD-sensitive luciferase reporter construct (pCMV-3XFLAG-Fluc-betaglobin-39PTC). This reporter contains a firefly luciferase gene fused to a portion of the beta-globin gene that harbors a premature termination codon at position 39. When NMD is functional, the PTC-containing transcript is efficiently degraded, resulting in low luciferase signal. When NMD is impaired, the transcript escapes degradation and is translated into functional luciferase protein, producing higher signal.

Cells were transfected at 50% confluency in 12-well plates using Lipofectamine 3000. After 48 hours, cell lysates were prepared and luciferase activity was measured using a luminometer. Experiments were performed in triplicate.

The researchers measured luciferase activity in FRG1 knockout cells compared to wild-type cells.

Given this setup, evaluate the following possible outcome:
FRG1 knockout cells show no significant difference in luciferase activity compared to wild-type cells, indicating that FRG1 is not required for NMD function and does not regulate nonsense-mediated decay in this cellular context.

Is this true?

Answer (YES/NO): NO